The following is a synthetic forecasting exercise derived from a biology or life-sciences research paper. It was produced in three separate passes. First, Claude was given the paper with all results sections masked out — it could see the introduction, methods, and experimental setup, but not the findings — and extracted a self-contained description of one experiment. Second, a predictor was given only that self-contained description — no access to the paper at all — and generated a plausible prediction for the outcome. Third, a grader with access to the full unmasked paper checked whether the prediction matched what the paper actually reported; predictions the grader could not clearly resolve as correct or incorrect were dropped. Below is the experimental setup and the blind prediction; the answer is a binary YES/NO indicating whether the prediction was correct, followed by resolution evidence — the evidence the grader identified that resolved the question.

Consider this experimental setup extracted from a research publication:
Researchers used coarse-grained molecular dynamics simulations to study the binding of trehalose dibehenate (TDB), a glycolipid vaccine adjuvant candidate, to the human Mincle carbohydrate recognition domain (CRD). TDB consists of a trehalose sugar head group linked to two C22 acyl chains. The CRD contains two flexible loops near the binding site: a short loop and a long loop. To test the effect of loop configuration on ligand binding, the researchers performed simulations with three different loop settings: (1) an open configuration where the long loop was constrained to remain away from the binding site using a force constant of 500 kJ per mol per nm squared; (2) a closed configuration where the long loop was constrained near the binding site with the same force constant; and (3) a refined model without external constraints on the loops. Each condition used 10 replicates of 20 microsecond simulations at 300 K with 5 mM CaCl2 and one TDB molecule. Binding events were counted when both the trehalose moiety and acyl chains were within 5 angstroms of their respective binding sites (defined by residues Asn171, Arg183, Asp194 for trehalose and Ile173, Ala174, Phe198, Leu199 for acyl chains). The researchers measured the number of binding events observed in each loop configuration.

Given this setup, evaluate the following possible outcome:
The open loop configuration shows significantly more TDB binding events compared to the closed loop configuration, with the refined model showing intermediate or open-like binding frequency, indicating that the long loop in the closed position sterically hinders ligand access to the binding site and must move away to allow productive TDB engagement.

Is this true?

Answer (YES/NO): NO